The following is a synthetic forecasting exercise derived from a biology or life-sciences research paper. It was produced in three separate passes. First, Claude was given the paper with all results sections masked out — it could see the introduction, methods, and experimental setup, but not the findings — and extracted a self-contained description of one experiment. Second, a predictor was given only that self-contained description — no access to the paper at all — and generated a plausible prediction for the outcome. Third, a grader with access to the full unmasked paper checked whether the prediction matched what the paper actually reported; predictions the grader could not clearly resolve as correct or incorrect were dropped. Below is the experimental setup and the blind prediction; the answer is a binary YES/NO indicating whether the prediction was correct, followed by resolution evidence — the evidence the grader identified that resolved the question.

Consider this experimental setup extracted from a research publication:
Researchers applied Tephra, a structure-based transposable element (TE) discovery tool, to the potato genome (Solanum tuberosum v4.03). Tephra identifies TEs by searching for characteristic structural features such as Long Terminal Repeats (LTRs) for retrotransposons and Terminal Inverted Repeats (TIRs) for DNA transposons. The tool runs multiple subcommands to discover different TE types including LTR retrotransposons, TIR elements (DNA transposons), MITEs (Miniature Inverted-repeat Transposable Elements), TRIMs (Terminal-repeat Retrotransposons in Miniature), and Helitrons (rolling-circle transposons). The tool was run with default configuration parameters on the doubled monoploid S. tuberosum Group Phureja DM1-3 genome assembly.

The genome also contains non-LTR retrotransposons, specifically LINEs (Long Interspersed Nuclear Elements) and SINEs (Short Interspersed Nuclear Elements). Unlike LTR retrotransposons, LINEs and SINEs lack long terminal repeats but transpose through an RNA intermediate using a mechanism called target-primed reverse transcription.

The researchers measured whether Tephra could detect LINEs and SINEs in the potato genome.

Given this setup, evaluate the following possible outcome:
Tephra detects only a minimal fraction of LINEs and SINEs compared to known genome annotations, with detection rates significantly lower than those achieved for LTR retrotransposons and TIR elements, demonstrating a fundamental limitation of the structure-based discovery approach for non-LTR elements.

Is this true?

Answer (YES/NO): NO